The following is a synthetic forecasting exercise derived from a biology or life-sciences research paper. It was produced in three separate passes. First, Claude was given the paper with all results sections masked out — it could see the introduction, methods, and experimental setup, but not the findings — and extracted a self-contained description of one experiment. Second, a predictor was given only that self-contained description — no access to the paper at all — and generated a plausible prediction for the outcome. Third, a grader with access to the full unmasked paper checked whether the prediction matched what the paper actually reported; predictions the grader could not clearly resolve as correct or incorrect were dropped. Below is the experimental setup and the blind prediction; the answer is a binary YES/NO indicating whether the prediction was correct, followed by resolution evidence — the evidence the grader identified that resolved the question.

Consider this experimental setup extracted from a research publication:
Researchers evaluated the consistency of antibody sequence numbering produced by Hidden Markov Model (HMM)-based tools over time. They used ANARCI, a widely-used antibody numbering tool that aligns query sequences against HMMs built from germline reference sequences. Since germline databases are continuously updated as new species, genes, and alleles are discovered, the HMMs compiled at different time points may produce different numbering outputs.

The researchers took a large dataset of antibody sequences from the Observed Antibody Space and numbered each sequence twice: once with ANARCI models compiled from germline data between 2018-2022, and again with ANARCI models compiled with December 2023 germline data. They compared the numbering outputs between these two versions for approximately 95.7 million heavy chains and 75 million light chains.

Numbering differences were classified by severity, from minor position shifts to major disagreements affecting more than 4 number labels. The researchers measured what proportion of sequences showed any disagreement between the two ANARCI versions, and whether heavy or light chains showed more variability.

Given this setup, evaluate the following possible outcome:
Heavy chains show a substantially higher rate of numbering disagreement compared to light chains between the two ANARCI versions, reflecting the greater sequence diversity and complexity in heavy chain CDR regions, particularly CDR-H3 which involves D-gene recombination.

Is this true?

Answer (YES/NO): YES